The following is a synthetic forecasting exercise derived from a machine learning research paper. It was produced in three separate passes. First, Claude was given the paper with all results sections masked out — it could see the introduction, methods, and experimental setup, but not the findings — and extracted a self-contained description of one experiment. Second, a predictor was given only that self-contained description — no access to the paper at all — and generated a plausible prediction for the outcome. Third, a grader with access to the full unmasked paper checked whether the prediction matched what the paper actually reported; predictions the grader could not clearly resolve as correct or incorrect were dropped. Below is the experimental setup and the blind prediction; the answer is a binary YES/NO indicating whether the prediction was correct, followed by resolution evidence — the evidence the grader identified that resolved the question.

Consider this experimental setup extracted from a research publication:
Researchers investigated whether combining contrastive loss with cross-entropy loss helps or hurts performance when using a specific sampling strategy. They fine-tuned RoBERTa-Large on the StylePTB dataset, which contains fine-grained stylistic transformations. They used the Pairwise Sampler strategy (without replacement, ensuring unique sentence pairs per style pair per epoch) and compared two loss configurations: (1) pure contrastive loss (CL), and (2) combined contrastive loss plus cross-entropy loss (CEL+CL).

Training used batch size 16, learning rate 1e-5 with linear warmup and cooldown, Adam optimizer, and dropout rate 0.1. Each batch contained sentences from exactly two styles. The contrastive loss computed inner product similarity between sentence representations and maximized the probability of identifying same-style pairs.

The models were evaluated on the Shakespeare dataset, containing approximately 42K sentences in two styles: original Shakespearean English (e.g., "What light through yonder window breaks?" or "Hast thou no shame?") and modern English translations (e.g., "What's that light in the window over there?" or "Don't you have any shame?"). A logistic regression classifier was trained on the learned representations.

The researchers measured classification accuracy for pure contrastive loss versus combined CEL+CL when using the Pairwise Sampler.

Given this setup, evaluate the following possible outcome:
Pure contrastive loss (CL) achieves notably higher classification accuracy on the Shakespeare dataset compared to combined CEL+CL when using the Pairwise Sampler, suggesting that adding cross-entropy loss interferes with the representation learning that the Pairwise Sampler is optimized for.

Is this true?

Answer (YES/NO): YES